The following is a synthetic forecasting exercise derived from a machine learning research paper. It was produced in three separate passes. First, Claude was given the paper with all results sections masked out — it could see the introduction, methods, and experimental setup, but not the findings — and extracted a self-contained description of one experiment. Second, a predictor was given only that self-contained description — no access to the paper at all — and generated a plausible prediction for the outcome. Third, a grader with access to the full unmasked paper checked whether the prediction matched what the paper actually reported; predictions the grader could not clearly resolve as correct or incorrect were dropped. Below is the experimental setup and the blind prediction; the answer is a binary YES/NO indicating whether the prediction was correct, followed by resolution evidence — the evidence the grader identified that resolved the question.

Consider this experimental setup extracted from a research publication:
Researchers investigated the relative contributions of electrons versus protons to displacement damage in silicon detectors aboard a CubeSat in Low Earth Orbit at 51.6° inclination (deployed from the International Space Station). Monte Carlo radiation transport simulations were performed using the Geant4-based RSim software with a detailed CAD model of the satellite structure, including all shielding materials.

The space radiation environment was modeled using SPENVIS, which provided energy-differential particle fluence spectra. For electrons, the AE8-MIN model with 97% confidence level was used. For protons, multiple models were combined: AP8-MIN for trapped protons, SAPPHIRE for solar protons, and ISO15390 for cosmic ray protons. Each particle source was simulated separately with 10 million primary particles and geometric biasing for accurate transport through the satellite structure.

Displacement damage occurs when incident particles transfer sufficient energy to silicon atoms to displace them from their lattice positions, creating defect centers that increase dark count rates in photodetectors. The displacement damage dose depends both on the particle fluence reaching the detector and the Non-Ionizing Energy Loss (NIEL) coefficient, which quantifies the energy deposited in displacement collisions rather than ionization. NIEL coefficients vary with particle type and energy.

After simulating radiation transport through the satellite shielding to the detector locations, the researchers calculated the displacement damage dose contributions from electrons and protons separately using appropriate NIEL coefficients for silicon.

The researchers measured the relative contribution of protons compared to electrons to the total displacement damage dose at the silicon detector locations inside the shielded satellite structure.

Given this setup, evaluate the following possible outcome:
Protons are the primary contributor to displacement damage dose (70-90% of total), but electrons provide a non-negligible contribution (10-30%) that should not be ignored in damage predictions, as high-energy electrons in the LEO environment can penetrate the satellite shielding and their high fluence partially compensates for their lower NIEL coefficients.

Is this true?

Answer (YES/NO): NO